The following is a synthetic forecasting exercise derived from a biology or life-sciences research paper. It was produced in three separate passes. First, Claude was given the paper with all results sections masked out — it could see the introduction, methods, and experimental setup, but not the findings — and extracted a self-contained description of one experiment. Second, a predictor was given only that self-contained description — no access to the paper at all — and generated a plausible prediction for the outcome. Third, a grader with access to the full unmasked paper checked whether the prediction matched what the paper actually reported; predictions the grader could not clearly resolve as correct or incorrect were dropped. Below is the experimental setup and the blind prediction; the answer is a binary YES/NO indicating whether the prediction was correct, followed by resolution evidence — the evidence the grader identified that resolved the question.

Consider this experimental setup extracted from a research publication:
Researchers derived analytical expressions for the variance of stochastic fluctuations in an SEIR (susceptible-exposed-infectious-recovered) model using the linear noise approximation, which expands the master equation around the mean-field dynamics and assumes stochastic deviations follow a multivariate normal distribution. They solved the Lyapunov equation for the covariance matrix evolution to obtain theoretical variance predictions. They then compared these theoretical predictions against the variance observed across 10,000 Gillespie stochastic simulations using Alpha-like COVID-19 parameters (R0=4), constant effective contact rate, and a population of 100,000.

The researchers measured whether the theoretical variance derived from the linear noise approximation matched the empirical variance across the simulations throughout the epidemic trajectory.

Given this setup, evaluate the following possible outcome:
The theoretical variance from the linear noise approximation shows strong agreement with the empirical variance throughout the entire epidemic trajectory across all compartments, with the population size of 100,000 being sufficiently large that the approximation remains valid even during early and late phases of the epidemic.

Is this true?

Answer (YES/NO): NO